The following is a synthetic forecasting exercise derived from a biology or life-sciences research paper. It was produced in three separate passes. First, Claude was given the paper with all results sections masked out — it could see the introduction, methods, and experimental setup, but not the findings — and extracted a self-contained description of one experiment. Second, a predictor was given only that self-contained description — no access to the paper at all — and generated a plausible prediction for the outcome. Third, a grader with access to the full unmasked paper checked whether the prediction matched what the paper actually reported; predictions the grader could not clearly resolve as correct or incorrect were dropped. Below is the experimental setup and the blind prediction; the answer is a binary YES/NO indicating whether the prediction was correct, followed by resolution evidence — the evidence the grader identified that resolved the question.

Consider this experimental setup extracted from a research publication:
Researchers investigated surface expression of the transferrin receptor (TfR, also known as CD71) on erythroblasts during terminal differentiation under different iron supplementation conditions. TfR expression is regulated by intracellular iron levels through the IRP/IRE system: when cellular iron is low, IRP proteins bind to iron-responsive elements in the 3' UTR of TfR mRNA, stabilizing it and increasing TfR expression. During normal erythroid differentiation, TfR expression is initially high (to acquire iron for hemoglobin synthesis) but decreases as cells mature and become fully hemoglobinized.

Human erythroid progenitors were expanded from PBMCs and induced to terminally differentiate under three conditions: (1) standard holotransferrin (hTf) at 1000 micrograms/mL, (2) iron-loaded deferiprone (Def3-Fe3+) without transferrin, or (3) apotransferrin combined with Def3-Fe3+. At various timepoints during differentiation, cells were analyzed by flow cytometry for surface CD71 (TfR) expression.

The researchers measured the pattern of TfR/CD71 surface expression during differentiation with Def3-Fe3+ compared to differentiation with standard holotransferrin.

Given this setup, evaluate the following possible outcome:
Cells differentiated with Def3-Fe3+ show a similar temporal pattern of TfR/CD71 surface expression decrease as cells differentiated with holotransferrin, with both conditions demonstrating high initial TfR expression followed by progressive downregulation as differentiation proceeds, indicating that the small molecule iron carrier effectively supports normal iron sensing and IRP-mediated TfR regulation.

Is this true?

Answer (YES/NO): YES